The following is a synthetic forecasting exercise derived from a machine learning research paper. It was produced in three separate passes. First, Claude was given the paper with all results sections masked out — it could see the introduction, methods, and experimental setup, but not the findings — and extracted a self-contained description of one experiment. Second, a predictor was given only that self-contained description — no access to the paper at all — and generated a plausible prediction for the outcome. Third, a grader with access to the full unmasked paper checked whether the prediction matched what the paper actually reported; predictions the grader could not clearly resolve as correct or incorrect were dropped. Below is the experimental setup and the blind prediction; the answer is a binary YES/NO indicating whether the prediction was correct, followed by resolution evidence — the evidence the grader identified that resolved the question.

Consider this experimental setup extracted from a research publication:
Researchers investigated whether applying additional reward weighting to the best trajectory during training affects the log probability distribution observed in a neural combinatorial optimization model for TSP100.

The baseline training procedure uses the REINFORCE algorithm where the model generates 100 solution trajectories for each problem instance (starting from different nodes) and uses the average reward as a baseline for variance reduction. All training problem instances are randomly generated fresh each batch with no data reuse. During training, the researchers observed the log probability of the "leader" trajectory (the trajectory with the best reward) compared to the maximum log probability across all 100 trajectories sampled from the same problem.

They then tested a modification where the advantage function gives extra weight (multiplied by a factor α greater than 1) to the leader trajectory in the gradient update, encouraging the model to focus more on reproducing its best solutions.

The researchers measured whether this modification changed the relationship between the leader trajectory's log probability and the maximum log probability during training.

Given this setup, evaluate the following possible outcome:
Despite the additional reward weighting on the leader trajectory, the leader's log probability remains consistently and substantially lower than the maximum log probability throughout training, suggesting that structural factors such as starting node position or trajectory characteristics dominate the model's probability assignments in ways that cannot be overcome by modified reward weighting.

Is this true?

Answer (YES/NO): NO